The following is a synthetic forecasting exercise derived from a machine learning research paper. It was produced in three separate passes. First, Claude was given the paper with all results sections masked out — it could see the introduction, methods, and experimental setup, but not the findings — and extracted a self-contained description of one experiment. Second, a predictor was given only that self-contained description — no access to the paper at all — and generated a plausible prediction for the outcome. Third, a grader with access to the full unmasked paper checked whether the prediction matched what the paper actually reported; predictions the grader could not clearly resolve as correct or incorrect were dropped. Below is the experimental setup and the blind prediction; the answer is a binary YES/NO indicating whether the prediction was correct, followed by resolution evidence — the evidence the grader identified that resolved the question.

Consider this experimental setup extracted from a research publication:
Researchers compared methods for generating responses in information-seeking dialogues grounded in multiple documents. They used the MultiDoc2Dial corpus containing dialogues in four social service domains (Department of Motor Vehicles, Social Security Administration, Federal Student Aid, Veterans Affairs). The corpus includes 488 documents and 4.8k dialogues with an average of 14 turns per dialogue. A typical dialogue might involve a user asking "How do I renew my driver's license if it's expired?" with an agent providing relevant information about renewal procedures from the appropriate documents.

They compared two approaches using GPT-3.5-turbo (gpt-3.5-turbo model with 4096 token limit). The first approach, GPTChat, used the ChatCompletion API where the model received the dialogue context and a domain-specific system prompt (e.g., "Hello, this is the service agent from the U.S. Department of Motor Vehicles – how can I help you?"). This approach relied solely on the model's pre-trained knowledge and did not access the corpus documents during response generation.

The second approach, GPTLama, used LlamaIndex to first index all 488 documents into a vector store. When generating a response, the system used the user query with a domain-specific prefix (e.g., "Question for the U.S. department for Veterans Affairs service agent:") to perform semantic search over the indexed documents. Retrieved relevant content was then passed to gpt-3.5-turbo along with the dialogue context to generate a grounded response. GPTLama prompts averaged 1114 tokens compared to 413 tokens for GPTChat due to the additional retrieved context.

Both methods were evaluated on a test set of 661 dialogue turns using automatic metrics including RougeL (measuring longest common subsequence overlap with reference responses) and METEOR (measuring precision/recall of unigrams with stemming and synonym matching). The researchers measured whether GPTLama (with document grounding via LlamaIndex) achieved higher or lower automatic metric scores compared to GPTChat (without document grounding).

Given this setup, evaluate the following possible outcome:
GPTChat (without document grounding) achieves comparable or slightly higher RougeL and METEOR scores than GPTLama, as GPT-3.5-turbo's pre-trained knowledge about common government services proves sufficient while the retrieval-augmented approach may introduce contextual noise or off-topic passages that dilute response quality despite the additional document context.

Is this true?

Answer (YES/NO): NO